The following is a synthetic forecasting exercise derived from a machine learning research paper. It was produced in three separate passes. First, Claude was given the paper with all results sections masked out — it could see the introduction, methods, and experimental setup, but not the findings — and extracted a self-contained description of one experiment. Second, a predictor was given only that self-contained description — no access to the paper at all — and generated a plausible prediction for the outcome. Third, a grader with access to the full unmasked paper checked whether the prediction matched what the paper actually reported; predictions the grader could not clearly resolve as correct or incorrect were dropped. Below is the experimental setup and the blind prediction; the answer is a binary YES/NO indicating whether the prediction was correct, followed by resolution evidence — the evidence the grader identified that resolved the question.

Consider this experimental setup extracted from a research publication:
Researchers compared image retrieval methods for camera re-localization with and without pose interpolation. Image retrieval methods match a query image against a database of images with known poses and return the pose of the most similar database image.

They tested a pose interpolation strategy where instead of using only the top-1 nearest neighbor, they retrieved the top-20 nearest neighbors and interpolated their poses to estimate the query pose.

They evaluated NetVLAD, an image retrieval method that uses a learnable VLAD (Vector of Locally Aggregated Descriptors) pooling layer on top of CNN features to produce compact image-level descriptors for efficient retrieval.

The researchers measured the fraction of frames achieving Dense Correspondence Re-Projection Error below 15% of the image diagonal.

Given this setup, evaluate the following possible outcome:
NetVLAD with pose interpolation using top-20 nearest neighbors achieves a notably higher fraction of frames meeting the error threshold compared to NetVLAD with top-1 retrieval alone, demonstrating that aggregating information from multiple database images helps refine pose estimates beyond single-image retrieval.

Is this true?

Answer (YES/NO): NO